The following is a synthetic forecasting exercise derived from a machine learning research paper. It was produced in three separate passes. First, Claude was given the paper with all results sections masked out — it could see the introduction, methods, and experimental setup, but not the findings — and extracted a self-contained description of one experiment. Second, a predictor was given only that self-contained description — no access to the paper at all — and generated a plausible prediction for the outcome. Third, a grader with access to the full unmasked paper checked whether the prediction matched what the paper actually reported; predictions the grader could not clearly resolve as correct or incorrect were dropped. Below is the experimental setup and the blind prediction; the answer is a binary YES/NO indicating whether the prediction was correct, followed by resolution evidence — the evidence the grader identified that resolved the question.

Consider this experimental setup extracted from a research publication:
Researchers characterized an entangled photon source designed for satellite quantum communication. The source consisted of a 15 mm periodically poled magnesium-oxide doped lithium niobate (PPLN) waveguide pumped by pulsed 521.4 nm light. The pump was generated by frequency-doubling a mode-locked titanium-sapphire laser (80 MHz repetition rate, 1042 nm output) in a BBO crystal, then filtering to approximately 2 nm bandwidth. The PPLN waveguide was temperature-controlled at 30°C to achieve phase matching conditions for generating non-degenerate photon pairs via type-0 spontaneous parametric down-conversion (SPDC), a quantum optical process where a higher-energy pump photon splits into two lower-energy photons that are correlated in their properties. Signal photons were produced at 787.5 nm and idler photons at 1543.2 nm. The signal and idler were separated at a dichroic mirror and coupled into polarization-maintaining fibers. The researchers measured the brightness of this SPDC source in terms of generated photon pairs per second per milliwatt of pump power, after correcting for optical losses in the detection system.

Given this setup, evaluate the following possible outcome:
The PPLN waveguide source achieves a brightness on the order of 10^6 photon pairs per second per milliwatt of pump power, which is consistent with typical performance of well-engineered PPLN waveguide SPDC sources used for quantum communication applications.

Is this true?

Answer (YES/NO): NO